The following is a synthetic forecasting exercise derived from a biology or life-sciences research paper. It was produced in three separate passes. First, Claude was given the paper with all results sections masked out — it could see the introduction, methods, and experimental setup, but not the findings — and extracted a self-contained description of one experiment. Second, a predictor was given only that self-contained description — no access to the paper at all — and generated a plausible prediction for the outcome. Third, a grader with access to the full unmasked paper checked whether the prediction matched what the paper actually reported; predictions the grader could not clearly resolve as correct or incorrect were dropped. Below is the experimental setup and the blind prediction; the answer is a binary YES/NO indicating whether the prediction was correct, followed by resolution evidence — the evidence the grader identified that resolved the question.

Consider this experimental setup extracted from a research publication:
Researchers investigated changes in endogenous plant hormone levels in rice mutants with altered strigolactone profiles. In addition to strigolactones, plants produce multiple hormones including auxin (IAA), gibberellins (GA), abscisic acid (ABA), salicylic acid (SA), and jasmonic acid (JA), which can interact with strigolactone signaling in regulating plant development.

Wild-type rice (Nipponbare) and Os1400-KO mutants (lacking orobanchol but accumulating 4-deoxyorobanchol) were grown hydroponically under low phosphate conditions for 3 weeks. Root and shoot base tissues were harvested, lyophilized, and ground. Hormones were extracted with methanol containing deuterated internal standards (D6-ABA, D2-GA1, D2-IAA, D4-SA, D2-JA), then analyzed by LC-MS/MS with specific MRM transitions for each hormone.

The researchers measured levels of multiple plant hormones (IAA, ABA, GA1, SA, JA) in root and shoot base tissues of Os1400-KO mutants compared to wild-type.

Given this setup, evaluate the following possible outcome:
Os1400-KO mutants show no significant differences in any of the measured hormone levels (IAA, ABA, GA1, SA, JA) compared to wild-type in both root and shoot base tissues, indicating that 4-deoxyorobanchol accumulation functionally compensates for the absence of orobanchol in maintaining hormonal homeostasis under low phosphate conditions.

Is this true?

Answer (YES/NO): NO